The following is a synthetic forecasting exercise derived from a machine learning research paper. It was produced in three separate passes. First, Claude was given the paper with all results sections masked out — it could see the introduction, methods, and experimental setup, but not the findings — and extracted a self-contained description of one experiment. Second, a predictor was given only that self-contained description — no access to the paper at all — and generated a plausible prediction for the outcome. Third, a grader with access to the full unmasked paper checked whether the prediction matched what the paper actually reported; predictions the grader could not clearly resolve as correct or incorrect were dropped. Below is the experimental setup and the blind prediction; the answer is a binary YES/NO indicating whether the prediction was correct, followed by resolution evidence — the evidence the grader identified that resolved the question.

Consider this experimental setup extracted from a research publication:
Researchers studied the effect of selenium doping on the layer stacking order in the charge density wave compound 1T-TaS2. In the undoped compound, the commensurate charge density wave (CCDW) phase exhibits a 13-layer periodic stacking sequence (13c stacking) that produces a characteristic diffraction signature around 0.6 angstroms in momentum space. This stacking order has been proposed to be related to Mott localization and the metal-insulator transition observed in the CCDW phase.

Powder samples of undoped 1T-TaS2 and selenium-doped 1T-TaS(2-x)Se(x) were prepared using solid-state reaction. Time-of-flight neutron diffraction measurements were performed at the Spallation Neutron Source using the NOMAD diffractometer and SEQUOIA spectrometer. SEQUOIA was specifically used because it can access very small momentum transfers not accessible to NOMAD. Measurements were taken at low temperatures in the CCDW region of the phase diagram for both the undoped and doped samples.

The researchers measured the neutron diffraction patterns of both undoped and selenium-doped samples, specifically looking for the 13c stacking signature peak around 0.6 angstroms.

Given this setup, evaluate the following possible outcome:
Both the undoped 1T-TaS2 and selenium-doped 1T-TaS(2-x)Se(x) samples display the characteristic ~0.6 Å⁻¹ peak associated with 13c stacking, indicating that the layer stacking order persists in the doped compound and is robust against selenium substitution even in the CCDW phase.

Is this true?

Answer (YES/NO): NO